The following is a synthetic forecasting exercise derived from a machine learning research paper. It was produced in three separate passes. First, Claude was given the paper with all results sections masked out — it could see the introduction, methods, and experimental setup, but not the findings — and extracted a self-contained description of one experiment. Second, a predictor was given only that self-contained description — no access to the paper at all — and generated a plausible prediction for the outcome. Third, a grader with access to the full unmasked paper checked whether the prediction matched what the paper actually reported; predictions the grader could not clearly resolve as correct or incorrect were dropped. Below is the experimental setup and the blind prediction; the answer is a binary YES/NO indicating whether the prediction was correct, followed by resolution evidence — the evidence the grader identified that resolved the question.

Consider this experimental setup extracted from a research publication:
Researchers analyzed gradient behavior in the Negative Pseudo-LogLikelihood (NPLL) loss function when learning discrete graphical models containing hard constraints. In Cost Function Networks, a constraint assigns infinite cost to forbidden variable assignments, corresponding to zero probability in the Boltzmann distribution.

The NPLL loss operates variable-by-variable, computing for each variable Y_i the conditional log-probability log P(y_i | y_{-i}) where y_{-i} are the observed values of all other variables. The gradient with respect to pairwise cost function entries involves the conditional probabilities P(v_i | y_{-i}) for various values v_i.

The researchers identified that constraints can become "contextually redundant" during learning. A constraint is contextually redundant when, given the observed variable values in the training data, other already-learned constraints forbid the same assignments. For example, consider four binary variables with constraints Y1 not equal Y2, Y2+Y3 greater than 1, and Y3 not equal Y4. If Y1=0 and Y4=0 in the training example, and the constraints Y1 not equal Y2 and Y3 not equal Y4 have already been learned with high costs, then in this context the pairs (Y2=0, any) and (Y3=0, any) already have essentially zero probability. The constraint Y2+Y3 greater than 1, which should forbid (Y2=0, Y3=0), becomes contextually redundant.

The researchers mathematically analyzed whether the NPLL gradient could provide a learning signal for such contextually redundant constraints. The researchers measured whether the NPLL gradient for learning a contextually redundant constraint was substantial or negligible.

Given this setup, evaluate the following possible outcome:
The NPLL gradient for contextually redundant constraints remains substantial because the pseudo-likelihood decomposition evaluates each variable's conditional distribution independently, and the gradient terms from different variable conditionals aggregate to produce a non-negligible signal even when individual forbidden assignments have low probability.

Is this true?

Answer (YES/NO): NO